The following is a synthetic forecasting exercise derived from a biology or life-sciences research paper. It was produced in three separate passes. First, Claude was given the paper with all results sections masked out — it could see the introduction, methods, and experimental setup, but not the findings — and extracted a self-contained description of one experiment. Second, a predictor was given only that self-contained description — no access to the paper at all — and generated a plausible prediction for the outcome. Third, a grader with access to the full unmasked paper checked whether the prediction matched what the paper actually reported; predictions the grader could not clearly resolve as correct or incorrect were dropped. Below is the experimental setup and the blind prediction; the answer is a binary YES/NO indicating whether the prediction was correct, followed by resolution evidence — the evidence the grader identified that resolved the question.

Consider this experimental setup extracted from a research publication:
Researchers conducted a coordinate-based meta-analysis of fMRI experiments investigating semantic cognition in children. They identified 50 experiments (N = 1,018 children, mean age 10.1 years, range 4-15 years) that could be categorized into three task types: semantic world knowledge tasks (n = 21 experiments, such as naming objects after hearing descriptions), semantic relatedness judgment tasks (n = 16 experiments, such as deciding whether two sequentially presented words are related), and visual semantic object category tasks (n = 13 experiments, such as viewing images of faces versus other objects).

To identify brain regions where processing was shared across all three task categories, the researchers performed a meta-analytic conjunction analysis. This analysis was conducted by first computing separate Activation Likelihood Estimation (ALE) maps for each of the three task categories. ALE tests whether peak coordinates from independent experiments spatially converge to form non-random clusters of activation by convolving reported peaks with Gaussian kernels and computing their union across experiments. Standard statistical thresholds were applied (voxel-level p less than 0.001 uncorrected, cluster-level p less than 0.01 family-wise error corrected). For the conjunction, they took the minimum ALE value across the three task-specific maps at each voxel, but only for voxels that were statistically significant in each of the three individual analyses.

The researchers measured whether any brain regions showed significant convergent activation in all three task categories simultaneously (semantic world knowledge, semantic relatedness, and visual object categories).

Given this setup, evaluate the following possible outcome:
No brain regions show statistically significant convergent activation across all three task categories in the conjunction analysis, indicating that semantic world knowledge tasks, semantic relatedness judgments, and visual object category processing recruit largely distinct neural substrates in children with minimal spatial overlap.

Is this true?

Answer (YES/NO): YES